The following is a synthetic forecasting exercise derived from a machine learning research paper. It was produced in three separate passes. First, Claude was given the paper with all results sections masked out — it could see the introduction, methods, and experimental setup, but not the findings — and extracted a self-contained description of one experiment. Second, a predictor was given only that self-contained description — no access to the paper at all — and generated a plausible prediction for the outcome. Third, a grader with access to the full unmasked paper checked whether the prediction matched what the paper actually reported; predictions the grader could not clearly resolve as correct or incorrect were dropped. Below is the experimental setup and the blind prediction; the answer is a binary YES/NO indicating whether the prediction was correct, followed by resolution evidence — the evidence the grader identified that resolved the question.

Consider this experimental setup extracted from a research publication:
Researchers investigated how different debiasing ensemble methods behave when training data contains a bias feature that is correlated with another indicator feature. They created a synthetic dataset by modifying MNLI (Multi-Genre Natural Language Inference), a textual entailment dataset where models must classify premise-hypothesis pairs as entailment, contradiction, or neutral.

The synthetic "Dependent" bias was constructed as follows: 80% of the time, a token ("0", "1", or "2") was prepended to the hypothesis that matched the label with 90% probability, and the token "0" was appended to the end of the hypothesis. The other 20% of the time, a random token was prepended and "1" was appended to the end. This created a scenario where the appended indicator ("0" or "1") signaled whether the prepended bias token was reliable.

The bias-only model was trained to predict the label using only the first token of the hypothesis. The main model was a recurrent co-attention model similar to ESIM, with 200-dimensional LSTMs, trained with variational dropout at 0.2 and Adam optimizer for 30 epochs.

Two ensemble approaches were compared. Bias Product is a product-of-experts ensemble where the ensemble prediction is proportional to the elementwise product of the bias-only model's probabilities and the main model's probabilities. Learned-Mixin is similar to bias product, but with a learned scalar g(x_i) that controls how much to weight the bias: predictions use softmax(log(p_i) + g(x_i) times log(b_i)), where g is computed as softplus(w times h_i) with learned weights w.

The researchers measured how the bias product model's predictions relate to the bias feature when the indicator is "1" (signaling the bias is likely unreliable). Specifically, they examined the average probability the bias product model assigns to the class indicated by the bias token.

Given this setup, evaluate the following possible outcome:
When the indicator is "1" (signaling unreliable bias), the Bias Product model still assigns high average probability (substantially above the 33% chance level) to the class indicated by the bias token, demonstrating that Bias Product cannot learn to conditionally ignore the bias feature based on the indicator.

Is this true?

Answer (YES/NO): NO